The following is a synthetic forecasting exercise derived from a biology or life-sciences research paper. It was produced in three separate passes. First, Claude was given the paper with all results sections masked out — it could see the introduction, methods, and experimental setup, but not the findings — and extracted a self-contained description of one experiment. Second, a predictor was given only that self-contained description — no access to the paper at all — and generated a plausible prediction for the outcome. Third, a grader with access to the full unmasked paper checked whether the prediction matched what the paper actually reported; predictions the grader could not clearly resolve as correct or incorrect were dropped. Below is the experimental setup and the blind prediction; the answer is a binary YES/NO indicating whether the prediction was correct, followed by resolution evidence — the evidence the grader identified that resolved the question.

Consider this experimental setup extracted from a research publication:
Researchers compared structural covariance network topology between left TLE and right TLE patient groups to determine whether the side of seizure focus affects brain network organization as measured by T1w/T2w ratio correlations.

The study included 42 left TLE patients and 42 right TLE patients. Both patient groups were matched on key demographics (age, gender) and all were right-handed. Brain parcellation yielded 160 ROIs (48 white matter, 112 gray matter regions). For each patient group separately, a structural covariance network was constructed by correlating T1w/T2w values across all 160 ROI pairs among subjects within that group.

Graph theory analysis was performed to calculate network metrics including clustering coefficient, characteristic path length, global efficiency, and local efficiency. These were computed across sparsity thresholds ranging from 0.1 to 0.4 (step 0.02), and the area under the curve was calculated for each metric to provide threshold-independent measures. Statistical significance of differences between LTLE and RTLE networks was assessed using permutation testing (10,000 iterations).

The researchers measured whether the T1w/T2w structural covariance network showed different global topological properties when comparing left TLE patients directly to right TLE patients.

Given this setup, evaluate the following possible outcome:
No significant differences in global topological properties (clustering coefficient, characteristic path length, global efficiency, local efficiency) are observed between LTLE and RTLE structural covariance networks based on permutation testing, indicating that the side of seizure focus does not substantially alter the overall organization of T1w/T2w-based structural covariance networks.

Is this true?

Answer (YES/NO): NO